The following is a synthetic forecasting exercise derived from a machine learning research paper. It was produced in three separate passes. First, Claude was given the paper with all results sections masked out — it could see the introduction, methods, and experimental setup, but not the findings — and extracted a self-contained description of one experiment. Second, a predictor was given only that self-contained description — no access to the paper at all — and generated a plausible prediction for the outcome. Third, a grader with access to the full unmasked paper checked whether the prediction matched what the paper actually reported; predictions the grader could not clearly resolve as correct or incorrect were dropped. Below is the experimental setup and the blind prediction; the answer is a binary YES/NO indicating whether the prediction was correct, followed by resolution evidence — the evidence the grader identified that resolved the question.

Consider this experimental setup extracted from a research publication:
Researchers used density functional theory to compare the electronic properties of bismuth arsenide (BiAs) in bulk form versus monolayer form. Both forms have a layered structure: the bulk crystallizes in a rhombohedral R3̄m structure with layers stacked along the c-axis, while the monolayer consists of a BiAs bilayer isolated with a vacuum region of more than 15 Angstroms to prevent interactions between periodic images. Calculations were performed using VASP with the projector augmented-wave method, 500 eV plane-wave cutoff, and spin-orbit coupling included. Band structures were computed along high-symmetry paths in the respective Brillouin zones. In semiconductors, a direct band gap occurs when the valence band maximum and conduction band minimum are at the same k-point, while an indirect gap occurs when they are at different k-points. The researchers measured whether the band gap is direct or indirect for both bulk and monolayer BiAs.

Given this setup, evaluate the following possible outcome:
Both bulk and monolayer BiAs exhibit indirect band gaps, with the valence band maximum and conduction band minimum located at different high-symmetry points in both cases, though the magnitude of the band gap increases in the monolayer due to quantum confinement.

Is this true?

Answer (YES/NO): NO